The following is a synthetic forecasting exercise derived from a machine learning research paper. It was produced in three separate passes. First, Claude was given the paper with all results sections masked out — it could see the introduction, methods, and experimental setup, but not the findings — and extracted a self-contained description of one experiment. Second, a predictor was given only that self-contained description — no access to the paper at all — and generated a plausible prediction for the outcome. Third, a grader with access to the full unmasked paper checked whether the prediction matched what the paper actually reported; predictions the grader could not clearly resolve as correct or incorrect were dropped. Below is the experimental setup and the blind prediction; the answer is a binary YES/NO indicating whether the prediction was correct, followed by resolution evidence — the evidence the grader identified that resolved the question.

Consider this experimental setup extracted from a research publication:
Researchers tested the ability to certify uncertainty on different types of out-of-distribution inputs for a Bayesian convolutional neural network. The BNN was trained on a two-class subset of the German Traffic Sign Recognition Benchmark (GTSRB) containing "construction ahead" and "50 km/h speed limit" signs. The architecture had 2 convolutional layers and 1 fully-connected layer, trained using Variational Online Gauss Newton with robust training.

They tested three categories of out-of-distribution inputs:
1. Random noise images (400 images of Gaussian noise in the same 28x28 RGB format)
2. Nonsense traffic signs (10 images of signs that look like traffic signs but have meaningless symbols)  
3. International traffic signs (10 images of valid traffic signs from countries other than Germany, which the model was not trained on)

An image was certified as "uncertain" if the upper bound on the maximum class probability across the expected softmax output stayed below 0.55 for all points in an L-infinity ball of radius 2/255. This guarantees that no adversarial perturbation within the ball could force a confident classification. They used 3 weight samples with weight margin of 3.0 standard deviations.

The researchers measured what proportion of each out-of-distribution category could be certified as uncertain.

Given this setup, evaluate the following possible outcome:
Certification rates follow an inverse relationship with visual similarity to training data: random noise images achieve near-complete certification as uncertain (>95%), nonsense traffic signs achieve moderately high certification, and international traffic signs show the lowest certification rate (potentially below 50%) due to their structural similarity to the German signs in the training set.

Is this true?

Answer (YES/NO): NO